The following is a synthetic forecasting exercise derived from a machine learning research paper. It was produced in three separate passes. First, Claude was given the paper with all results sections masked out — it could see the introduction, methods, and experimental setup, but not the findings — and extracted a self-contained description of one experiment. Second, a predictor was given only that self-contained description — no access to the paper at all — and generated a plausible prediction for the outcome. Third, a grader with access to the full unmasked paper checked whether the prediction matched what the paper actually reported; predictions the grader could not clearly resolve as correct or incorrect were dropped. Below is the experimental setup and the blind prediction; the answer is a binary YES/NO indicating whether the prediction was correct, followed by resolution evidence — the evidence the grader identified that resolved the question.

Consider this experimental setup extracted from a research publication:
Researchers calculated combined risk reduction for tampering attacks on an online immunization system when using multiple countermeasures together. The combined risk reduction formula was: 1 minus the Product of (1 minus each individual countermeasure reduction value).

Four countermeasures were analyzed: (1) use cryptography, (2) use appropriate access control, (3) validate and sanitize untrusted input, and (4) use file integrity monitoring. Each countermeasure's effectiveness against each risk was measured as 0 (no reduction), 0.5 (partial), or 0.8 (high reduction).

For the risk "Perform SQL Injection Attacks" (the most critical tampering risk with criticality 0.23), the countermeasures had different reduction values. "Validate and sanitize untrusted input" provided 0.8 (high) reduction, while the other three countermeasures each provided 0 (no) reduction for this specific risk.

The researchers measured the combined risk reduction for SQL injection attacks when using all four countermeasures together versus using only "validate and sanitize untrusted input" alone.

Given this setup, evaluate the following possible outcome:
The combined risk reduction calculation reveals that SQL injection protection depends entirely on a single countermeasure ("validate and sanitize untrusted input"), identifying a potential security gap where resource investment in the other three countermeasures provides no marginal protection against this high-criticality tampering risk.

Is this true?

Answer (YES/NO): NO